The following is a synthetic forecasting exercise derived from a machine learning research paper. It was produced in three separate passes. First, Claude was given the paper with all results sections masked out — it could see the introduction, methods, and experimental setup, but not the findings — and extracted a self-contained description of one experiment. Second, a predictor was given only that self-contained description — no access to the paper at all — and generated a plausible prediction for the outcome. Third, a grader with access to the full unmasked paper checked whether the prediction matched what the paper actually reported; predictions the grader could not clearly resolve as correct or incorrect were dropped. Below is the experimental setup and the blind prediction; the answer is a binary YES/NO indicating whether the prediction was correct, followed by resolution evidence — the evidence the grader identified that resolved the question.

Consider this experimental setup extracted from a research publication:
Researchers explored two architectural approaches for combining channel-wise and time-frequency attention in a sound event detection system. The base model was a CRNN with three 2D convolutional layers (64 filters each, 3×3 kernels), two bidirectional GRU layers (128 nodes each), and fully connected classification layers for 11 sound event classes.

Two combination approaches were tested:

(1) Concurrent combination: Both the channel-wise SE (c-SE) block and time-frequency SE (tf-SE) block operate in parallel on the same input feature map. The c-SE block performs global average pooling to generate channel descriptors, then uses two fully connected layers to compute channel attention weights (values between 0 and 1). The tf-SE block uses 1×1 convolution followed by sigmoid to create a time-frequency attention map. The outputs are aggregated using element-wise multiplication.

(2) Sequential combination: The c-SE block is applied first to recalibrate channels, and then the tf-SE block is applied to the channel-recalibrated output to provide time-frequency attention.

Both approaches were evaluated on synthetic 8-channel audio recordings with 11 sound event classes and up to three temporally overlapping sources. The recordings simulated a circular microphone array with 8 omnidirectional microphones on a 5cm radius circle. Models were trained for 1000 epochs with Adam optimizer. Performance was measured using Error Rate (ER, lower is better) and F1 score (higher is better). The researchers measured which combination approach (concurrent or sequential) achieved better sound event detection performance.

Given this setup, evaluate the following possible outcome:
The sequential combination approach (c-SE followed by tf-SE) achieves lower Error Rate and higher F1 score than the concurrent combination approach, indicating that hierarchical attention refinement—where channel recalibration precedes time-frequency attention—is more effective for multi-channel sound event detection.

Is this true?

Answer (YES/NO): NO